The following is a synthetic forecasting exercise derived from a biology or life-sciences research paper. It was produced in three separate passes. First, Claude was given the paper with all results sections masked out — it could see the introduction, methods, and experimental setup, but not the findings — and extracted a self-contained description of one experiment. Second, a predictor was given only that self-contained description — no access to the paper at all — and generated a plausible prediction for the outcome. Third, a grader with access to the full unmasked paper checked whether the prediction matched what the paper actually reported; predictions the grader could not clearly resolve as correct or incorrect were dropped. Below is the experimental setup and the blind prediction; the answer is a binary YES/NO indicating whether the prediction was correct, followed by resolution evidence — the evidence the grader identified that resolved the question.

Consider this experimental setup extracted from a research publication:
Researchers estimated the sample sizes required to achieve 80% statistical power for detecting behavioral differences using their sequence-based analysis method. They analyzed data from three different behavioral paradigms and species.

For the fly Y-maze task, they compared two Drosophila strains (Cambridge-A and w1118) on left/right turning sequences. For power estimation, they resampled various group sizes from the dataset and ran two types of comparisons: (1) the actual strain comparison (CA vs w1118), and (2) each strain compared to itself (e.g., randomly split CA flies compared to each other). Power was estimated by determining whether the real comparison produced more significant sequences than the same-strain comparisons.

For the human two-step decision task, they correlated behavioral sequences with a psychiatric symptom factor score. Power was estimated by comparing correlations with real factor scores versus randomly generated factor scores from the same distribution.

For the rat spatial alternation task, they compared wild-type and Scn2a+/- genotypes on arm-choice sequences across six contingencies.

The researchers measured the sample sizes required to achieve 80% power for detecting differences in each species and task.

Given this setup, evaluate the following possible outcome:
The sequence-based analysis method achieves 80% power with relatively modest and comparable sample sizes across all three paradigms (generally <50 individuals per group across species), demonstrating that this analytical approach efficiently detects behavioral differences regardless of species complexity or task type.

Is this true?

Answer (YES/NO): NO